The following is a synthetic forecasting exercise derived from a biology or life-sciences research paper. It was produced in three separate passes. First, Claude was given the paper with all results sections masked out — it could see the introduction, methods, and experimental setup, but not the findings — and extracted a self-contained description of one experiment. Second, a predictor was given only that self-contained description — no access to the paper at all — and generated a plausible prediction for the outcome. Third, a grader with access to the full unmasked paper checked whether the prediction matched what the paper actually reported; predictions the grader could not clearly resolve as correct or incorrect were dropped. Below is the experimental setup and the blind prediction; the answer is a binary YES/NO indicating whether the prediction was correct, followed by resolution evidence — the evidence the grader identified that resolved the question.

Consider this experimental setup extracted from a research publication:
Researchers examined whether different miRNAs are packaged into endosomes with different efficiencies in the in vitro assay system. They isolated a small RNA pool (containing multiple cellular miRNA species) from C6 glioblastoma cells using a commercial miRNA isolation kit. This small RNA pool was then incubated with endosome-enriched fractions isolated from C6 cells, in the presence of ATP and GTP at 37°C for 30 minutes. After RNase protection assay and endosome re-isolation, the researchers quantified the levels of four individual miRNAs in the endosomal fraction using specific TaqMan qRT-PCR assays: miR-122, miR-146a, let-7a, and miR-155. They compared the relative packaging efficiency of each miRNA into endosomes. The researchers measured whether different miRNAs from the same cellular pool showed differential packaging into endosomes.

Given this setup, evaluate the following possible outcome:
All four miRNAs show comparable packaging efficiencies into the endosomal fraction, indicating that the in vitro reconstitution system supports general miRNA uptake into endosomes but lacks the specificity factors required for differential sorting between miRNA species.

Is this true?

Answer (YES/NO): NO